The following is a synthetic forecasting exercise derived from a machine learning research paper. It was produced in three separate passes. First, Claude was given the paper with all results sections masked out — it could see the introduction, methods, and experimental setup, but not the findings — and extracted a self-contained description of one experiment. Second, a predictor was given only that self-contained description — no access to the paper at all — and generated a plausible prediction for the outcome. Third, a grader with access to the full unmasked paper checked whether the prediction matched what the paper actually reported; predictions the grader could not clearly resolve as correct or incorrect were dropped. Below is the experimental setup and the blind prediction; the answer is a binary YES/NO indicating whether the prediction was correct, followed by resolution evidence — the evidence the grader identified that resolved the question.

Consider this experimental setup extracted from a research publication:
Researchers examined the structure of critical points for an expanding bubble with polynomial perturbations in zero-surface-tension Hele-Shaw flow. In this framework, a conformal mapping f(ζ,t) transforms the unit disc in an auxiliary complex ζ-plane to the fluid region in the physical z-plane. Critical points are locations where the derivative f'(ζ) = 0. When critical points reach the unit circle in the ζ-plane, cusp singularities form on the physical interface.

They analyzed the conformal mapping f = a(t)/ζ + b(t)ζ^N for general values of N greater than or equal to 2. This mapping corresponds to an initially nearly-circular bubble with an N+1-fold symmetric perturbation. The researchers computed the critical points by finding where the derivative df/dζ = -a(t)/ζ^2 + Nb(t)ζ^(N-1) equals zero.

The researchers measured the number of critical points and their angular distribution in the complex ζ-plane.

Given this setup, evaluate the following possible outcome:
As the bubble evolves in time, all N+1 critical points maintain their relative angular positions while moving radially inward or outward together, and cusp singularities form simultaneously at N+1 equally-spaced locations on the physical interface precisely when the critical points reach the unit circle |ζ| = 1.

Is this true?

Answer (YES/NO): YES